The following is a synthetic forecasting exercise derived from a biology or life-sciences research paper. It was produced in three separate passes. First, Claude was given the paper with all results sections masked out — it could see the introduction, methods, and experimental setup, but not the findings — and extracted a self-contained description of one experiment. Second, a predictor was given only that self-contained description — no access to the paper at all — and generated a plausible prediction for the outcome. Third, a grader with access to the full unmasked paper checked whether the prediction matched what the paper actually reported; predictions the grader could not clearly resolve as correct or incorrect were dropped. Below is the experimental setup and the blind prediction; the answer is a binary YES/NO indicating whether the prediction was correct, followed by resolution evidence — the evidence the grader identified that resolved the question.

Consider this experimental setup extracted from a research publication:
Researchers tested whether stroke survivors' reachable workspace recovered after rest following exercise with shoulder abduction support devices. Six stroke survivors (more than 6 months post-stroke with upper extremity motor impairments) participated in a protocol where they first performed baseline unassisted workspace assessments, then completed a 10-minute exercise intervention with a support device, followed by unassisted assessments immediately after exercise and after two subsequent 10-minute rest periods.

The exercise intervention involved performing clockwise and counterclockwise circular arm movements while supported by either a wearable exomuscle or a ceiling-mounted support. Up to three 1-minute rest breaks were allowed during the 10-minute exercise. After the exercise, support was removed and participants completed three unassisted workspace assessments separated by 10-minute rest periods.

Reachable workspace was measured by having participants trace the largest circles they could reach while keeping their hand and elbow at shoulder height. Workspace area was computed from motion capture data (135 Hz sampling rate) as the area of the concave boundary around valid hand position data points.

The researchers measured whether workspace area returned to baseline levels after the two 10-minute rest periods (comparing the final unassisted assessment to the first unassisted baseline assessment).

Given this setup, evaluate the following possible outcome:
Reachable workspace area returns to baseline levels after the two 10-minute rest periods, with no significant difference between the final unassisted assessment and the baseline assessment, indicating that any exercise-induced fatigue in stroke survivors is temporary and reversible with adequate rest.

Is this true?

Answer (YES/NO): NO